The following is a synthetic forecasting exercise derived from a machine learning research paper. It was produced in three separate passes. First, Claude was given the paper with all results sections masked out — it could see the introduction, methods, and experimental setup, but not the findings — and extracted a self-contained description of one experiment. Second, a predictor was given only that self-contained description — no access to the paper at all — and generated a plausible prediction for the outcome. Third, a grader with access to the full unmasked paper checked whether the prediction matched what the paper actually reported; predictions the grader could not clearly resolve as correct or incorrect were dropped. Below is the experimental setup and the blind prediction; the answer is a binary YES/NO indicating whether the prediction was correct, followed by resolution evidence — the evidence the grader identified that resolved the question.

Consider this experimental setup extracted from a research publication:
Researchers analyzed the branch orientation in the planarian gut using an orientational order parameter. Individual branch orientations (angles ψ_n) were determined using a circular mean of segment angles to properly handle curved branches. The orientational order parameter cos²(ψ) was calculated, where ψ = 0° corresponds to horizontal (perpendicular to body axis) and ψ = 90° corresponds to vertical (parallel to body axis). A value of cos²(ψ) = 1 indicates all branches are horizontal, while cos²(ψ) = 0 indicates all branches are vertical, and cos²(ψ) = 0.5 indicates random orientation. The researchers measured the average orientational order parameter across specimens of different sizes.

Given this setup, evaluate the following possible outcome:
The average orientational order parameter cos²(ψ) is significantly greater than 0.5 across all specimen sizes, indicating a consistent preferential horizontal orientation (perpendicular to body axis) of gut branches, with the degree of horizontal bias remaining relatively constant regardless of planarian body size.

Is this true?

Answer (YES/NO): NO